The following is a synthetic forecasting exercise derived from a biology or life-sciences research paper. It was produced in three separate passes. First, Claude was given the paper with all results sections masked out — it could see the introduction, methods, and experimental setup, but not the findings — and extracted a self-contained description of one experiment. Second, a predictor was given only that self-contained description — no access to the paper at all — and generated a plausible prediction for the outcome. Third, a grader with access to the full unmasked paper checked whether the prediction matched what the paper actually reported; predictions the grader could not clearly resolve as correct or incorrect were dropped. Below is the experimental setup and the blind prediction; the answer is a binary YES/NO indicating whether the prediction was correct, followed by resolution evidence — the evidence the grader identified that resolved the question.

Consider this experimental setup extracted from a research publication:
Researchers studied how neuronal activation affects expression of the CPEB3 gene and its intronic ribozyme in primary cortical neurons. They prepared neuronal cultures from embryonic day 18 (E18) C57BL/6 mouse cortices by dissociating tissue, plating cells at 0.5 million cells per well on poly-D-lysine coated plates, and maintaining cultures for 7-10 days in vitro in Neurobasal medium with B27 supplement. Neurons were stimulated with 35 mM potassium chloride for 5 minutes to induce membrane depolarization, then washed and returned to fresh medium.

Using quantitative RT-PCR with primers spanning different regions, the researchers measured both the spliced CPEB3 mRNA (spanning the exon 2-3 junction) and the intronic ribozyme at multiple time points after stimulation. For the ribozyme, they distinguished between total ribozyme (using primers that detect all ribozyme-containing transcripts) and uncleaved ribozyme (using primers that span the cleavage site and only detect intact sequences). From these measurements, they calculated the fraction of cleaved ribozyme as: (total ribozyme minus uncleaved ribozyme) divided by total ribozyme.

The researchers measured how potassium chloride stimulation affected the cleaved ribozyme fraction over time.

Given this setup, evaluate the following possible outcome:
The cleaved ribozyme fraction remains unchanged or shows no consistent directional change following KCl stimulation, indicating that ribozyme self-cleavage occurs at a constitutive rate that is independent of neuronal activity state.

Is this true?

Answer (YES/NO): NO